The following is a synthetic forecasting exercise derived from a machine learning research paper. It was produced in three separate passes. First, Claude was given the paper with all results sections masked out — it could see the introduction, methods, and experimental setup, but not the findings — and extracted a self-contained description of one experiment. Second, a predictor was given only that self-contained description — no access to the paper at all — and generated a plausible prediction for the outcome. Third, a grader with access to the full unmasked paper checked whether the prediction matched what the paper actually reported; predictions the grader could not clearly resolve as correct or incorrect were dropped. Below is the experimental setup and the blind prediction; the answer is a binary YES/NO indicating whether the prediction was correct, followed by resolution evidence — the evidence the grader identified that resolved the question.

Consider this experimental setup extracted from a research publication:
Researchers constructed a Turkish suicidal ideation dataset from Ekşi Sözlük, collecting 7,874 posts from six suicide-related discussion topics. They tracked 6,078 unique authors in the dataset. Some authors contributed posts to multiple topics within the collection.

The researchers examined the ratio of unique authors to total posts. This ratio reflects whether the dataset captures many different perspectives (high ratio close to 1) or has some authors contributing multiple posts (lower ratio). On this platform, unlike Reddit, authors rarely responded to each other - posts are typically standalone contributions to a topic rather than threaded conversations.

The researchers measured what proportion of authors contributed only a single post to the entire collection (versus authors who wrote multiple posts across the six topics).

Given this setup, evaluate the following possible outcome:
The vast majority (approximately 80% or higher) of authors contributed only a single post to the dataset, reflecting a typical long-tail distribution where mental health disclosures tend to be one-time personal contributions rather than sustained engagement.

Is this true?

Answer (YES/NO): YES